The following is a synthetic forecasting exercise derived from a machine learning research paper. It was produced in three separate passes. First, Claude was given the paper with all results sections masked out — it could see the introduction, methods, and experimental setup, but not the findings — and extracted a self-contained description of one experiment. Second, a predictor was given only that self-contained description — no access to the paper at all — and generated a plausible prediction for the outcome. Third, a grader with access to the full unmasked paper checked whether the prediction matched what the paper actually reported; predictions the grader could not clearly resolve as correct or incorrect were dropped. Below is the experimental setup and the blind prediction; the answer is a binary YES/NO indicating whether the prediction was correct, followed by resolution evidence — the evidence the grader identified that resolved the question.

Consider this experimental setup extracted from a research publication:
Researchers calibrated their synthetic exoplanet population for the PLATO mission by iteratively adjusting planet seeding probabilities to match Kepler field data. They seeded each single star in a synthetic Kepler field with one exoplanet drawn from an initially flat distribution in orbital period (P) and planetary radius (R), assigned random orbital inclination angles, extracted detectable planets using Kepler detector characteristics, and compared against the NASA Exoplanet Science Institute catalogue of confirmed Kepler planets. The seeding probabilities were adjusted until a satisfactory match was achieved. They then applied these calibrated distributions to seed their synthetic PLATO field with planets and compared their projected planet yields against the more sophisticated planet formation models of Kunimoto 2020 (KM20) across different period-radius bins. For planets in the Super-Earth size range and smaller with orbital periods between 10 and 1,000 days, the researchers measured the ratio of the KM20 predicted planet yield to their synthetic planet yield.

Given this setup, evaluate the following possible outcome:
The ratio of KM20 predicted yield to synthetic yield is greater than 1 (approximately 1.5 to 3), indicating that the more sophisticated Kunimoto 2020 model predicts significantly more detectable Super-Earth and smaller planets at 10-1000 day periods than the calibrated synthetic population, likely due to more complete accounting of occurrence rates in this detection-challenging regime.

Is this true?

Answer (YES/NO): NO